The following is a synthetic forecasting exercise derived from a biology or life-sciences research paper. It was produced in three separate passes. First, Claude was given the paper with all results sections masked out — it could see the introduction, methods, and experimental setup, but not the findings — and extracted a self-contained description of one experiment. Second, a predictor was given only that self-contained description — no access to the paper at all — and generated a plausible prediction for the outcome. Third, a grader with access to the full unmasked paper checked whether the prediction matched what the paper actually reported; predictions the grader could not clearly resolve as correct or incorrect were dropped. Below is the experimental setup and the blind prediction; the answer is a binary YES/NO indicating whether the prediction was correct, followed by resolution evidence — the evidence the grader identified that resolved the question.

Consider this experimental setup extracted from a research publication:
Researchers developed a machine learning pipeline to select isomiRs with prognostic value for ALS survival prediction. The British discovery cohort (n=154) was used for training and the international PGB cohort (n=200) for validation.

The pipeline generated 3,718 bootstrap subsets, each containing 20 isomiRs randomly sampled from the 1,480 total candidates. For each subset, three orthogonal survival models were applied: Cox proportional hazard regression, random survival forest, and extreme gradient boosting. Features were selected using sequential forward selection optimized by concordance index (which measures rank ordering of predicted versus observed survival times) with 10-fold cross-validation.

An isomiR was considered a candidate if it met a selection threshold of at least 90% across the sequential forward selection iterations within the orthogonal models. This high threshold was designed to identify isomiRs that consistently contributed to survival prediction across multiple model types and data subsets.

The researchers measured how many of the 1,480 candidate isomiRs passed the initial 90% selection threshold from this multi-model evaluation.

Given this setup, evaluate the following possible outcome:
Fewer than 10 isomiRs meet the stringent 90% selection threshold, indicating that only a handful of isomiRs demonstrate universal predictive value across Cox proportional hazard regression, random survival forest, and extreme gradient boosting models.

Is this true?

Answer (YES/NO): NO